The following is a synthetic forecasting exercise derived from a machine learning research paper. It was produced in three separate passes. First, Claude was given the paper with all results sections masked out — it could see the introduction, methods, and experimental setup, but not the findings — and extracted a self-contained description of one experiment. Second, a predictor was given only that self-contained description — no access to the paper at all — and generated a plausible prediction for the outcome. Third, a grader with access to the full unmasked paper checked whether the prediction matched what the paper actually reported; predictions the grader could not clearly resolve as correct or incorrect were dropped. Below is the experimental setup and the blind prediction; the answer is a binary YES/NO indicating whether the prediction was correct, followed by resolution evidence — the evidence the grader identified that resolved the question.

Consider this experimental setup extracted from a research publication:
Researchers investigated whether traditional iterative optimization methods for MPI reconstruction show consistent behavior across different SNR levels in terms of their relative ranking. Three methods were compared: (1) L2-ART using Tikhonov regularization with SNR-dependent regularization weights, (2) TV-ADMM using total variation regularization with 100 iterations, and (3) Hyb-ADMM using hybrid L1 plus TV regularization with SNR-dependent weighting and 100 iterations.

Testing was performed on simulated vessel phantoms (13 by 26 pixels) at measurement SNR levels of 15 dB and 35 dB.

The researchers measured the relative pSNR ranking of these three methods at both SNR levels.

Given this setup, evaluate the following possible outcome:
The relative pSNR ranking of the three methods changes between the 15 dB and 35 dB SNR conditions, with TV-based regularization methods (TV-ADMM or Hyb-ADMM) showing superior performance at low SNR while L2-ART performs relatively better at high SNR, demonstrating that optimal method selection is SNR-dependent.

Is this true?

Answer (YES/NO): NO